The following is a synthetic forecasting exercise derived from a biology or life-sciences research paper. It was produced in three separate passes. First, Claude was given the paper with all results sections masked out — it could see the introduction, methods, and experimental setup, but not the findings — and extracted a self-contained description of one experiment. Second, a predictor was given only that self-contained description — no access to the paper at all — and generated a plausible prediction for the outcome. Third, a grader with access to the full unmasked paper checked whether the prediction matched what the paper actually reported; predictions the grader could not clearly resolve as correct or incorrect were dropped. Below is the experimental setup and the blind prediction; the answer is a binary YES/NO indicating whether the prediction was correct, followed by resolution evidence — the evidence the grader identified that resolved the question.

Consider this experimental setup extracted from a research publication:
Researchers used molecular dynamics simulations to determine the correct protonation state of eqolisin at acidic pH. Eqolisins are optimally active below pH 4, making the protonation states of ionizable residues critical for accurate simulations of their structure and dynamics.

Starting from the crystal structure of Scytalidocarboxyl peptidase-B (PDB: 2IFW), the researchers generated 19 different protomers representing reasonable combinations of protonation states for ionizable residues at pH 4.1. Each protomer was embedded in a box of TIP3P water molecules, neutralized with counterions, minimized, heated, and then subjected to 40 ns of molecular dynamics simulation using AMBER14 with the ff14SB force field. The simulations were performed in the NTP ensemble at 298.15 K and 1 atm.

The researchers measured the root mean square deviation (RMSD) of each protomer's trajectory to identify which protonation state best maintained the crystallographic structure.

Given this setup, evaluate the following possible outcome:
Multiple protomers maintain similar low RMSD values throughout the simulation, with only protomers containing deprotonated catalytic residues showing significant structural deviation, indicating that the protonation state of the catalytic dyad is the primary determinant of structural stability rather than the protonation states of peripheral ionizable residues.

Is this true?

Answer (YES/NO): NO